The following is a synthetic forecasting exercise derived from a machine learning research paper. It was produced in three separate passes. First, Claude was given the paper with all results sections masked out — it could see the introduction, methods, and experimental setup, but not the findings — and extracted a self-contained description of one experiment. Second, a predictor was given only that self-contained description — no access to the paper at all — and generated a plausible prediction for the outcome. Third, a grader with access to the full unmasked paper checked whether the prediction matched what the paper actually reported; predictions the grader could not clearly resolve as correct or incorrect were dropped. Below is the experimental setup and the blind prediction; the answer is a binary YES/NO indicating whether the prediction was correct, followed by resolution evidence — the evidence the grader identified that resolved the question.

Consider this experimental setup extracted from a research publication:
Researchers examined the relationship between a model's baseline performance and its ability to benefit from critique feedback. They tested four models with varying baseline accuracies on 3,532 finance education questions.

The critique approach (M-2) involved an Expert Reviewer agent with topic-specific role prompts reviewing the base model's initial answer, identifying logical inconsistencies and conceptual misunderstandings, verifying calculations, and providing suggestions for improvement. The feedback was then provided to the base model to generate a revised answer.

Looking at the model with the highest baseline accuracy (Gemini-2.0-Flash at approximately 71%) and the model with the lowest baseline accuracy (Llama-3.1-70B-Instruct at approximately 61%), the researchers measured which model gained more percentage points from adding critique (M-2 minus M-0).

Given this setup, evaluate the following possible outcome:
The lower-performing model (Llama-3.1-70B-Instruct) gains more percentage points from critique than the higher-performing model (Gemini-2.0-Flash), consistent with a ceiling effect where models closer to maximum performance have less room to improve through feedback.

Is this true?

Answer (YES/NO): NO